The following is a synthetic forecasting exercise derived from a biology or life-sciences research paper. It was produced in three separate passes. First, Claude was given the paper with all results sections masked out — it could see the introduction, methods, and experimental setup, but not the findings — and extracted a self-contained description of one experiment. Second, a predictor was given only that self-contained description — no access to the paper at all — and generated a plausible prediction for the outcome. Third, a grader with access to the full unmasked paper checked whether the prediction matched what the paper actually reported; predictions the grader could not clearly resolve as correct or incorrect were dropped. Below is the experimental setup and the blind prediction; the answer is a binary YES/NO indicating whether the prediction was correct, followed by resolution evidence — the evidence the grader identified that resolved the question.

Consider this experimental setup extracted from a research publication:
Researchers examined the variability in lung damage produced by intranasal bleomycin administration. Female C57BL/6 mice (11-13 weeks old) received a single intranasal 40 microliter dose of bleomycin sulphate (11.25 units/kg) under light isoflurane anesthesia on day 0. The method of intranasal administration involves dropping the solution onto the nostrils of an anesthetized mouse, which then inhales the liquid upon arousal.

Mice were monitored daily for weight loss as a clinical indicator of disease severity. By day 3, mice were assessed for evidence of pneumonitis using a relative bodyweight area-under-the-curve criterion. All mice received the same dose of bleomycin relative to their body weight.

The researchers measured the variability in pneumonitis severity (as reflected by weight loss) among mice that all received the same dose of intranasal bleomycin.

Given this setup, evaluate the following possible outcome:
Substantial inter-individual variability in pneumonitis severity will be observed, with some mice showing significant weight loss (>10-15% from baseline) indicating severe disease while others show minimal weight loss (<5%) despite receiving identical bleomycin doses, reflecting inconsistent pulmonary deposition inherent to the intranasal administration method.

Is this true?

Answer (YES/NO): YES